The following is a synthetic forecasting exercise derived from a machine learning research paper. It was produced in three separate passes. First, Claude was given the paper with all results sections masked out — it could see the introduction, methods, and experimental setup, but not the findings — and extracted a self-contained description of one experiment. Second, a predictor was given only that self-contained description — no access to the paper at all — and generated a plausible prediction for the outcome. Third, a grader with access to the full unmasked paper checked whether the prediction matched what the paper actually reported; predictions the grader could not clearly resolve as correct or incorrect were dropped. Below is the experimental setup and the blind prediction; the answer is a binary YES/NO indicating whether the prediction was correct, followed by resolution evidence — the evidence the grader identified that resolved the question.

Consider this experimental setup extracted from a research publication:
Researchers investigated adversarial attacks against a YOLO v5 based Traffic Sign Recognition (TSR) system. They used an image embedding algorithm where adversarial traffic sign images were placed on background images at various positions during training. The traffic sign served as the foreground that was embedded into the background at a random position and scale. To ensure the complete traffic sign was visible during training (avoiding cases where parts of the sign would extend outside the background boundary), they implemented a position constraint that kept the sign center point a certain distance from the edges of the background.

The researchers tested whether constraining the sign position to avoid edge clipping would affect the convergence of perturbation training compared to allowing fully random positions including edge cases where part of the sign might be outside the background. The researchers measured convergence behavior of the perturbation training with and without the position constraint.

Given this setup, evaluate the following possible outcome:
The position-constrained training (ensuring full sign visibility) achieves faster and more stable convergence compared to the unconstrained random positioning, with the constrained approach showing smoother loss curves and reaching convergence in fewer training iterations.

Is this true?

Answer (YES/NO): NO